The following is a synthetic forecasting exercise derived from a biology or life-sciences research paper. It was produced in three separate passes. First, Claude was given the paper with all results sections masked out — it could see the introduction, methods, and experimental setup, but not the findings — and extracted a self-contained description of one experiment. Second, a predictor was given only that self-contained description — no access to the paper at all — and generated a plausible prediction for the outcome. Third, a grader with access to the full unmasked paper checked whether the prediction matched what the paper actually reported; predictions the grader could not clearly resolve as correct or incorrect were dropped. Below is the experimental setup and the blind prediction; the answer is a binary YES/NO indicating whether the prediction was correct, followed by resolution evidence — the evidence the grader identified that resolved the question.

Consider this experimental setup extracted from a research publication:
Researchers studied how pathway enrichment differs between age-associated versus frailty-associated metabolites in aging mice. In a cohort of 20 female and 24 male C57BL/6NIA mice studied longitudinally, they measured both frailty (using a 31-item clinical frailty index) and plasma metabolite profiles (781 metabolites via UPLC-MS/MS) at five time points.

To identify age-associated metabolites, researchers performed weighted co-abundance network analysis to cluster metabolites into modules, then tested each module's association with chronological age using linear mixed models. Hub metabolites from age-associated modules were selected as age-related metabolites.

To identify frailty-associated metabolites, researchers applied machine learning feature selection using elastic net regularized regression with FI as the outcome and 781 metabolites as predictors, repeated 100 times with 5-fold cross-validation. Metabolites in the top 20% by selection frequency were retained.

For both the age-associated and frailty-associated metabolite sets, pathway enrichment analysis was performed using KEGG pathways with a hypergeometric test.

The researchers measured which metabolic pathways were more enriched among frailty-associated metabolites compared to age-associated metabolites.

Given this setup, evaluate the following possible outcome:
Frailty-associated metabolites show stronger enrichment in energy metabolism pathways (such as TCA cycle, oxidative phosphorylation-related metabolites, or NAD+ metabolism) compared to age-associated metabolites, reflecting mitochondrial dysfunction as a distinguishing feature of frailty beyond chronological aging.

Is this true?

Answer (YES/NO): NO